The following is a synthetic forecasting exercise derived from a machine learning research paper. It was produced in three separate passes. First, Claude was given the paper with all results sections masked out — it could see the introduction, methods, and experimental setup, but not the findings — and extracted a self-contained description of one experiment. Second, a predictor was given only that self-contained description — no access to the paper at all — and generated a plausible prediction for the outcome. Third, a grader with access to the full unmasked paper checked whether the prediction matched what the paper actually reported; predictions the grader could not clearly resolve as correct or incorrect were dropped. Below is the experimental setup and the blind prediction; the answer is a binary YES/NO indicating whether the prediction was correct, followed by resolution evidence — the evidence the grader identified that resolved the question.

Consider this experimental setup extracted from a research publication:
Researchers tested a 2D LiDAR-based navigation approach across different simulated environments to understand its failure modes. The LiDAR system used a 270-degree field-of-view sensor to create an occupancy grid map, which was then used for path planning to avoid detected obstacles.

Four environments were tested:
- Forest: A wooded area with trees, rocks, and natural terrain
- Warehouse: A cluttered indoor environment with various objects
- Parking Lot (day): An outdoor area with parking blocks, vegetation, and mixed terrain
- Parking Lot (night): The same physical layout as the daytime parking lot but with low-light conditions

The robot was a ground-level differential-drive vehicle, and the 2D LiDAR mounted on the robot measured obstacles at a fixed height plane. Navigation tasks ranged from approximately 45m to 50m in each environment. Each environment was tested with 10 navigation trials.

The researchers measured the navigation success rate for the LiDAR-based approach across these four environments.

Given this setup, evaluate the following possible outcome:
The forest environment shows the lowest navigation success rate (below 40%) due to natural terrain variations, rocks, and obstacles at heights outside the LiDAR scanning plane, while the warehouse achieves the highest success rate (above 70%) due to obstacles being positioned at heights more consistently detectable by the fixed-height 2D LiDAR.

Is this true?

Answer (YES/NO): NO